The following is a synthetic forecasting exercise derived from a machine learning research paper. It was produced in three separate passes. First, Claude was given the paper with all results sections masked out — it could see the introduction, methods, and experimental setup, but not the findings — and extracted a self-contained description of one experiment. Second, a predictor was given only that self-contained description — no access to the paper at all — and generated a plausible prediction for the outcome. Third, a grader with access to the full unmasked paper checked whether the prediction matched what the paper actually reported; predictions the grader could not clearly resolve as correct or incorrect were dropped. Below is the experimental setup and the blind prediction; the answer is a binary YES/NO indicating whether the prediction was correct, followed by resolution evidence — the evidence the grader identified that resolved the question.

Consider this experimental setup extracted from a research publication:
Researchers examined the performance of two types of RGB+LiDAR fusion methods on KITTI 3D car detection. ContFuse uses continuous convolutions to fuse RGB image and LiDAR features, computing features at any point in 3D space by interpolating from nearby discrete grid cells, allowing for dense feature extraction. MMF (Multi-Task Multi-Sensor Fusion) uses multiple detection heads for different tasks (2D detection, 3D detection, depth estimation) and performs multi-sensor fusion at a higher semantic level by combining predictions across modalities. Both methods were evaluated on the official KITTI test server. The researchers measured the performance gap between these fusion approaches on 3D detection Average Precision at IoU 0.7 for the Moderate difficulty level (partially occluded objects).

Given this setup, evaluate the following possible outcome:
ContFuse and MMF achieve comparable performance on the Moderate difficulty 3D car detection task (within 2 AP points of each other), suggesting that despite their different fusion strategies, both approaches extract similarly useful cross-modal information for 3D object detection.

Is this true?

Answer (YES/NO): NO